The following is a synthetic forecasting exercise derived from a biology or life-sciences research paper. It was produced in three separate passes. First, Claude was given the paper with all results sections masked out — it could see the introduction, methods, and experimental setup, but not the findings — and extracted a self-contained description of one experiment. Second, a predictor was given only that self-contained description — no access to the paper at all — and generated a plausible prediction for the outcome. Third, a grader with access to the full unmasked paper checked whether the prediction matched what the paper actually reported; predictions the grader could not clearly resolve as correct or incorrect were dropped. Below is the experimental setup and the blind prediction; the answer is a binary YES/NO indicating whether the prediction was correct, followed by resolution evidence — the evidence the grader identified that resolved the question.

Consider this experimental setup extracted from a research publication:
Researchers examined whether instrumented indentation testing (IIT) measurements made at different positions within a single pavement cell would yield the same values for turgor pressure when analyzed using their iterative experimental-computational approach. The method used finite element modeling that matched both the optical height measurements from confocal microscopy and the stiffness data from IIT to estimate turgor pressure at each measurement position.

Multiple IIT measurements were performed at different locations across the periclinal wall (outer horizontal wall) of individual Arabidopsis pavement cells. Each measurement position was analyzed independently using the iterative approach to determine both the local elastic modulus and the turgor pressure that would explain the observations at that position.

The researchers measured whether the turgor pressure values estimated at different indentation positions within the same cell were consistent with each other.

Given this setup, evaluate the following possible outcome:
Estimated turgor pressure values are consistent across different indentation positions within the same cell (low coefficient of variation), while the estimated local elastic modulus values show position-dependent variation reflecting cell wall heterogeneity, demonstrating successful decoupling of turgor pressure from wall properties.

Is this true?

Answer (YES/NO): YES